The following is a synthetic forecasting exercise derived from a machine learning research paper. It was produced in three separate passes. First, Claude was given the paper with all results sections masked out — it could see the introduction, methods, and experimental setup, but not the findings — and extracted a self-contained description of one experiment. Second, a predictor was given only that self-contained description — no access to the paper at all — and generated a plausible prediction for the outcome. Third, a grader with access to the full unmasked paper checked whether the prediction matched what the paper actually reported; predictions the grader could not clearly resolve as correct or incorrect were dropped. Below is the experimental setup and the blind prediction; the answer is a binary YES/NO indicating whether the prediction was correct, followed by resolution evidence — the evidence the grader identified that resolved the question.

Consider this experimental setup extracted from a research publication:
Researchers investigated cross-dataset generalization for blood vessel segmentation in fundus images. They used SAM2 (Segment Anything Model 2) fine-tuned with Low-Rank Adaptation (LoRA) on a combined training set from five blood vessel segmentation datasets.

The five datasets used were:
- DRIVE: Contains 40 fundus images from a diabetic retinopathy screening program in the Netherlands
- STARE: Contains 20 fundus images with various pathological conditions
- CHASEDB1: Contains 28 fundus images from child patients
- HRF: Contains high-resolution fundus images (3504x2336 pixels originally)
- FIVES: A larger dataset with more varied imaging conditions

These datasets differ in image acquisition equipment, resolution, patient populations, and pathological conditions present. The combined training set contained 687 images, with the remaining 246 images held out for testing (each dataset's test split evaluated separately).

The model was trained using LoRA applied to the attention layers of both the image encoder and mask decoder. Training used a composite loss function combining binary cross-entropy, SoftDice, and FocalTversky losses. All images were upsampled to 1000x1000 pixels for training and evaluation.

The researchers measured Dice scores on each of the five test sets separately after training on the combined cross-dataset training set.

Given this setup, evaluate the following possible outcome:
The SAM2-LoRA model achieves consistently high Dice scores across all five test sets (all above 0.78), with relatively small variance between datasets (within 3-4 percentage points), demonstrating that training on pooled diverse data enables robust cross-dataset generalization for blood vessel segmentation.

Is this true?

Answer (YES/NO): NO